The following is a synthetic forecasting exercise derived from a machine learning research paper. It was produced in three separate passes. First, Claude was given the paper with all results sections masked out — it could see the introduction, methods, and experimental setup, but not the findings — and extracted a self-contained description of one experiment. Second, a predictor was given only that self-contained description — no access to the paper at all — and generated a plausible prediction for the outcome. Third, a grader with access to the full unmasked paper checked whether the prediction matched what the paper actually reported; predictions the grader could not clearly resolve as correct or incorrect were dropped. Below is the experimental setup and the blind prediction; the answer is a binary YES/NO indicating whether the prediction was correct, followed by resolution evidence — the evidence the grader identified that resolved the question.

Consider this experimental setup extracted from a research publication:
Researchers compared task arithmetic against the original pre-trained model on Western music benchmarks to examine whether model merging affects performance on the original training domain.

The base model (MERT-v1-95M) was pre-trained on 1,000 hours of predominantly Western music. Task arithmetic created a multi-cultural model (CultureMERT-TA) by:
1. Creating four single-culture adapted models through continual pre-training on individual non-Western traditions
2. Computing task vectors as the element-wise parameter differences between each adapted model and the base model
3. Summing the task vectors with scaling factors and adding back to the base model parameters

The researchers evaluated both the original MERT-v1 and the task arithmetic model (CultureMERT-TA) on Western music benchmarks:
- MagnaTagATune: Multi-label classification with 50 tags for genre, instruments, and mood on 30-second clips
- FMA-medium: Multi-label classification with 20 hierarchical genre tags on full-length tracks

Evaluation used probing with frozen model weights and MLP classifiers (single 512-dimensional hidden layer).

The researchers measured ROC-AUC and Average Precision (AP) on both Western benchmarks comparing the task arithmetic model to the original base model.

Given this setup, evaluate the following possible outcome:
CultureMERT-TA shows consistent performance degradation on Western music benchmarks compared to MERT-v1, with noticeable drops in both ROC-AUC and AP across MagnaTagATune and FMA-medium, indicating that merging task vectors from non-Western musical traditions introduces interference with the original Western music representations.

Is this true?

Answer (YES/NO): NO